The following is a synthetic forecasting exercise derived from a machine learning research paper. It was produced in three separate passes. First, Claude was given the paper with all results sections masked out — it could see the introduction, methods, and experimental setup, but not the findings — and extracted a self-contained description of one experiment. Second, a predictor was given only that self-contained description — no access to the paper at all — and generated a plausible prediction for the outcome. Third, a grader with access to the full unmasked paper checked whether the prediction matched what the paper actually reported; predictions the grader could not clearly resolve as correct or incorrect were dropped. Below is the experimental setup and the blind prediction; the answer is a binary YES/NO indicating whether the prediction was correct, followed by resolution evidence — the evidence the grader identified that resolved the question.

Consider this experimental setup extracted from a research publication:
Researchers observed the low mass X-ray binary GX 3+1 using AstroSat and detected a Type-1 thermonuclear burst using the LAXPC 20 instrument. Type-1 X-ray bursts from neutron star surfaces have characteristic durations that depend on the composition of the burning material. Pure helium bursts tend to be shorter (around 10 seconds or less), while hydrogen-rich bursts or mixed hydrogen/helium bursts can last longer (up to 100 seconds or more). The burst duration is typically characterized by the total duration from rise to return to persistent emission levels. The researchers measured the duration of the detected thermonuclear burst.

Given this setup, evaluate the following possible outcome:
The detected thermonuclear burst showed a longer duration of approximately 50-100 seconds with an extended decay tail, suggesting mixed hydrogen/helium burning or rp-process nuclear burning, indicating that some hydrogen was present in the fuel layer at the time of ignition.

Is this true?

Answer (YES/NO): NO